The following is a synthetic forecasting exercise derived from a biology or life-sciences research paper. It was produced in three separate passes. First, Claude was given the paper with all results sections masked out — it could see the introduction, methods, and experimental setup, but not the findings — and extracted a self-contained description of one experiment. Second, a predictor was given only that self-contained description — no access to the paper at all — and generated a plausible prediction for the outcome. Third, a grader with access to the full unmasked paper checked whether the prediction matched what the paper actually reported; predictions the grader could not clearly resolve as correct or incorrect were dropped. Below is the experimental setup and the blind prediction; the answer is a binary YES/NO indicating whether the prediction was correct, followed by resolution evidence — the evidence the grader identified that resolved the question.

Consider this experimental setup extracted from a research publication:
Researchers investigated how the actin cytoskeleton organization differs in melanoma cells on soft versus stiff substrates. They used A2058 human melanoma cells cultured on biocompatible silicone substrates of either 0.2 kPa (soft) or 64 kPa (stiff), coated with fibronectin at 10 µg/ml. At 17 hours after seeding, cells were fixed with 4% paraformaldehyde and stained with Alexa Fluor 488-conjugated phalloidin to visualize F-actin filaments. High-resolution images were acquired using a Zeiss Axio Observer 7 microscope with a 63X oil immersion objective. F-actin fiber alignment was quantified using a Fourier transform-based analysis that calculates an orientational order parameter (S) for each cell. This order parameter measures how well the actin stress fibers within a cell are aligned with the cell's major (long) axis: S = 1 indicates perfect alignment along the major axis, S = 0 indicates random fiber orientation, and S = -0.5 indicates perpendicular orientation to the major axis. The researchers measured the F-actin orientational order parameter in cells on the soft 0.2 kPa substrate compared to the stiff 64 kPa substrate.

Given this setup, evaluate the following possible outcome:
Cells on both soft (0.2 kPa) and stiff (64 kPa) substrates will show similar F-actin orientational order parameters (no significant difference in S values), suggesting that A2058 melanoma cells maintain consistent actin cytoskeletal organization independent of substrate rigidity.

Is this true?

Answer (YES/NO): NO